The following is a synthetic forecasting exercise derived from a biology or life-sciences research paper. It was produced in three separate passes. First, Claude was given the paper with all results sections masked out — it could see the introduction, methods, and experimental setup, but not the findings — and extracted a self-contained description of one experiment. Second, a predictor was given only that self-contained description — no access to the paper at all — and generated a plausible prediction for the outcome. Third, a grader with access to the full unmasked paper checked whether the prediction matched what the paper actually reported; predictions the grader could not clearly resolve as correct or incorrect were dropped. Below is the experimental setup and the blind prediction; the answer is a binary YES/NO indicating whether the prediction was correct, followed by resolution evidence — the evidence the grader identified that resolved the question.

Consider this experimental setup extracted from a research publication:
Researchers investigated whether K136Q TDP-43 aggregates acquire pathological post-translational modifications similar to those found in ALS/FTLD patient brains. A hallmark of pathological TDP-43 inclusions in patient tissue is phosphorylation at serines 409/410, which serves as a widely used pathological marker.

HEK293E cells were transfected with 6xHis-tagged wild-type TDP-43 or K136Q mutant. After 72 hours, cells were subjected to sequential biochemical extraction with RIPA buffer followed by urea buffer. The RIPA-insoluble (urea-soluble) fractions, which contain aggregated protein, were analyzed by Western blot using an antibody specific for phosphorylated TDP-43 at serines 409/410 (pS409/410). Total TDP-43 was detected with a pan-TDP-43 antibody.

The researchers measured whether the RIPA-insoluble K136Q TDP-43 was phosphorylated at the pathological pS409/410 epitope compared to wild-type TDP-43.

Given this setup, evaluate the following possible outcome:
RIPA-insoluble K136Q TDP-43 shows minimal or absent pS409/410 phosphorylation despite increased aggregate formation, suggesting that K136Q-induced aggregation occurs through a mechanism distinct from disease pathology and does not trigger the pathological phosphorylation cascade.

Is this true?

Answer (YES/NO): NO